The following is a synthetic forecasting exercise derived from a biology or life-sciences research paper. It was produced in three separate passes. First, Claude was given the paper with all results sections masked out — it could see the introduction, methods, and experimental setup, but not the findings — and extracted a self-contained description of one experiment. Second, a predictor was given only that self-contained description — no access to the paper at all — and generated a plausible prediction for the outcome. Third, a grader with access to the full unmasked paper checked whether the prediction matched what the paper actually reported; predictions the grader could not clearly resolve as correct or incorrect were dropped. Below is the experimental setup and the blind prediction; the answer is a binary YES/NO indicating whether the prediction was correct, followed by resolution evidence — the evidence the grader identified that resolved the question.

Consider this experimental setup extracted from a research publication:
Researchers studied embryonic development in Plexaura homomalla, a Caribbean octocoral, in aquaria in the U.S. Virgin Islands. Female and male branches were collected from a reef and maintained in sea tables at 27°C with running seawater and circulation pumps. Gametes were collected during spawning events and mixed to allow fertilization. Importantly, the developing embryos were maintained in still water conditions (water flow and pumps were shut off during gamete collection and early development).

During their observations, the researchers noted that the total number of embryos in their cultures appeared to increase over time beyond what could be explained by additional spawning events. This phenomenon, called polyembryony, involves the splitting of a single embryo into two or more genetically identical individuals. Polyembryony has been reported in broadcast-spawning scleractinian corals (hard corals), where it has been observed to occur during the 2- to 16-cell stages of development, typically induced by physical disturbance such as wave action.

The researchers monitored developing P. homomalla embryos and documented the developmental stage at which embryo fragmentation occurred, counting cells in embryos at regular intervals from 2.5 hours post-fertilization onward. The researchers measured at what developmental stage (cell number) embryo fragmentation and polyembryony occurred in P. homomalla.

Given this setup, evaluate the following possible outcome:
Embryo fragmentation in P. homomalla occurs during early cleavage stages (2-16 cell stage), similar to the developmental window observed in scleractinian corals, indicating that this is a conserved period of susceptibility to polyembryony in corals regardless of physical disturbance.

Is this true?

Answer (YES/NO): NO